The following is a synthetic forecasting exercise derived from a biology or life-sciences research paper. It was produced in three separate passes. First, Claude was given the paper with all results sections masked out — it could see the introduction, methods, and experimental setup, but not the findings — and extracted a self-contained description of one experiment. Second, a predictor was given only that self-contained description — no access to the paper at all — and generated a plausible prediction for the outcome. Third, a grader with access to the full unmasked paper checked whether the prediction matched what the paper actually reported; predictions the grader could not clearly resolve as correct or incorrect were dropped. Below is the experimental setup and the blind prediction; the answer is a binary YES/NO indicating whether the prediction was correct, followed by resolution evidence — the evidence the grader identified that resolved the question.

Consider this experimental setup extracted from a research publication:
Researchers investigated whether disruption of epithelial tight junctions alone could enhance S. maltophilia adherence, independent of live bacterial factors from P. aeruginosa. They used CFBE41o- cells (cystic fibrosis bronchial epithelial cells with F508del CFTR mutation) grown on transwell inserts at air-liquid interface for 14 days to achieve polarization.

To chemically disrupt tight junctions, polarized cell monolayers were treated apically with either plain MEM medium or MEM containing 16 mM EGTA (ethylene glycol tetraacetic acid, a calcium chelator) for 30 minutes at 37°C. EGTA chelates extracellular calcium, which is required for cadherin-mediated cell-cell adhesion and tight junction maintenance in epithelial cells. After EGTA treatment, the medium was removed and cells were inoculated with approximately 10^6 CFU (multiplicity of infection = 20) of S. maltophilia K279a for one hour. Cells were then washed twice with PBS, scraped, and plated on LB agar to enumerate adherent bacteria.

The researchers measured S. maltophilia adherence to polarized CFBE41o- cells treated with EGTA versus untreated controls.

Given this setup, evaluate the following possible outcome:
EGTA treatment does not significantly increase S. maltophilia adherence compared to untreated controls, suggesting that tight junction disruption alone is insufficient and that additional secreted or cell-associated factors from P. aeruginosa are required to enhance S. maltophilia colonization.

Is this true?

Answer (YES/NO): NO